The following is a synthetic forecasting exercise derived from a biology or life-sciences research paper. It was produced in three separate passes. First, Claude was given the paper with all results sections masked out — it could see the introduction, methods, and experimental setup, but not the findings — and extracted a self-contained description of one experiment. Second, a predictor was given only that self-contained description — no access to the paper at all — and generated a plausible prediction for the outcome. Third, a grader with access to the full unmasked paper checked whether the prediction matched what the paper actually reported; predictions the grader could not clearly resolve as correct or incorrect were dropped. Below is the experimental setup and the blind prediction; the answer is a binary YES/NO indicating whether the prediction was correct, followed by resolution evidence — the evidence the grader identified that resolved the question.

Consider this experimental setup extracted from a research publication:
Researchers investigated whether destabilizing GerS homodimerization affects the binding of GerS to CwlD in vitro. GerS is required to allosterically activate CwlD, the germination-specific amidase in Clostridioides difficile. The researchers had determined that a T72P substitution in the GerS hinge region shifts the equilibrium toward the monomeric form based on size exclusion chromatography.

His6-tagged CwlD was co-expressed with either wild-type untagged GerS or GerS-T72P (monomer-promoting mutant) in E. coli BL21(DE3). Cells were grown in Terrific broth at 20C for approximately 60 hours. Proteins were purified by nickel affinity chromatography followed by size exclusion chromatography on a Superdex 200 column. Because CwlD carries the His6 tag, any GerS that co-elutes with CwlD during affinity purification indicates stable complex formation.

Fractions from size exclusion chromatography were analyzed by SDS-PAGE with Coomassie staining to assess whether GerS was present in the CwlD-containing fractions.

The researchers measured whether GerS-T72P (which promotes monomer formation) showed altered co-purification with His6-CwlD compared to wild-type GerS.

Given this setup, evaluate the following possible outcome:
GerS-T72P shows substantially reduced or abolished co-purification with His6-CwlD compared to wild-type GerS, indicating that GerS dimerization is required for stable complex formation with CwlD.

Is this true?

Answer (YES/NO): YES